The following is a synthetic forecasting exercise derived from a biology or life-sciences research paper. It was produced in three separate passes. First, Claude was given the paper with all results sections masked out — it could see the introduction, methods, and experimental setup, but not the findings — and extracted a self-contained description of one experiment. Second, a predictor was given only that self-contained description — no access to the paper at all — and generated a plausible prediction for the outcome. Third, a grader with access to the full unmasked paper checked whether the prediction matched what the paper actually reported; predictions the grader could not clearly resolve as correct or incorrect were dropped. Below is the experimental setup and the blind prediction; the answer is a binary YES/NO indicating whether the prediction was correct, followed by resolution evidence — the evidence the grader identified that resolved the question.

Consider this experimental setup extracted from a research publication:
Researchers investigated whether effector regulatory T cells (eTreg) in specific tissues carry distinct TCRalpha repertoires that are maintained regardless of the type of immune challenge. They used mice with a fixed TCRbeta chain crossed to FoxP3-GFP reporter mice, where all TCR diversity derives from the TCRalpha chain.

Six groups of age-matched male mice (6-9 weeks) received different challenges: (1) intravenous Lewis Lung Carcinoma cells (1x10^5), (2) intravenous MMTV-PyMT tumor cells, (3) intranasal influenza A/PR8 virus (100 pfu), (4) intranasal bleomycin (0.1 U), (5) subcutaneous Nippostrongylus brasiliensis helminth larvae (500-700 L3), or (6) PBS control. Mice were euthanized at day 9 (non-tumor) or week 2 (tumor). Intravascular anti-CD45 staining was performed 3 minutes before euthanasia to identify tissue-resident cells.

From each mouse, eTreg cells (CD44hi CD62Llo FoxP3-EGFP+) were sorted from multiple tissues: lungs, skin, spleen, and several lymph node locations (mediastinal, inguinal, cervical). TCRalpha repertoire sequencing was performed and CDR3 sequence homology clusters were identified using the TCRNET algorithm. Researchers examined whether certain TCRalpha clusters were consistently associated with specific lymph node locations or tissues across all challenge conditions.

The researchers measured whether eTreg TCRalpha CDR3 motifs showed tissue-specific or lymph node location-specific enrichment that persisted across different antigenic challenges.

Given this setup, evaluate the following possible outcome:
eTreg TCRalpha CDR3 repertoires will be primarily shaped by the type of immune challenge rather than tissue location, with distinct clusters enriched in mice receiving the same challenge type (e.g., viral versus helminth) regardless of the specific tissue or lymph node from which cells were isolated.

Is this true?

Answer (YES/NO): NO